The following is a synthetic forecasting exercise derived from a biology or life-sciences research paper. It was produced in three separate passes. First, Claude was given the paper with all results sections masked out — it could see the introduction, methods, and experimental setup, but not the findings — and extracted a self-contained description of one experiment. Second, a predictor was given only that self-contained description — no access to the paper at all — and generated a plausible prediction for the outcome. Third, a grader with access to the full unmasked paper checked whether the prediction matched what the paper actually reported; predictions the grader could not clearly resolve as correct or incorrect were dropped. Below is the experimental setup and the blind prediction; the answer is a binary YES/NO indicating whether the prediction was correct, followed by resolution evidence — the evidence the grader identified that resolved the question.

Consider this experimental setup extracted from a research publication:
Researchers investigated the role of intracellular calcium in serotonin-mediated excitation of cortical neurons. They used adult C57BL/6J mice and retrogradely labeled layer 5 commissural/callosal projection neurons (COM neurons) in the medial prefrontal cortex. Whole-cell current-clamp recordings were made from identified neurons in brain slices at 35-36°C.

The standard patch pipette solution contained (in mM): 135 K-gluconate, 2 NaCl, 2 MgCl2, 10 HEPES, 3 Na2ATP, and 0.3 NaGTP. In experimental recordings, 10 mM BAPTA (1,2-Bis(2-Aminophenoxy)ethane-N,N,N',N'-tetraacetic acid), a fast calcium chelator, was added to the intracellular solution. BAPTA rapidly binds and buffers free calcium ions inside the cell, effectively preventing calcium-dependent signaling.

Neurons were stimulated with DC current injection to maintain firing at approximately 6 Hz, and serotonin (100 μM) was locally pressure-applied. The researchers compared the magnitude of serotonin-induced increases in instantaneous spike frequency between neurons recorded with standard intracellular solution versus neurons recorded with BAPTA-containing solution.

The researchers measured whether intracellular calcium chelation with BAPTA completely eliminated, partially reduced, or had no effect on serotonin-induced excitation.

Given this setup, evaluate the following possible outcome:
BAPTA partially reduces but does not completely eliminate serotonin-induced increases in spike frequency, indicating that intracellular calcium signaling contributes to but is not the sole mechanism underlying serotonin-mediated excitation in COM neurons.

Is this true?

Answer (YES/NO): NO